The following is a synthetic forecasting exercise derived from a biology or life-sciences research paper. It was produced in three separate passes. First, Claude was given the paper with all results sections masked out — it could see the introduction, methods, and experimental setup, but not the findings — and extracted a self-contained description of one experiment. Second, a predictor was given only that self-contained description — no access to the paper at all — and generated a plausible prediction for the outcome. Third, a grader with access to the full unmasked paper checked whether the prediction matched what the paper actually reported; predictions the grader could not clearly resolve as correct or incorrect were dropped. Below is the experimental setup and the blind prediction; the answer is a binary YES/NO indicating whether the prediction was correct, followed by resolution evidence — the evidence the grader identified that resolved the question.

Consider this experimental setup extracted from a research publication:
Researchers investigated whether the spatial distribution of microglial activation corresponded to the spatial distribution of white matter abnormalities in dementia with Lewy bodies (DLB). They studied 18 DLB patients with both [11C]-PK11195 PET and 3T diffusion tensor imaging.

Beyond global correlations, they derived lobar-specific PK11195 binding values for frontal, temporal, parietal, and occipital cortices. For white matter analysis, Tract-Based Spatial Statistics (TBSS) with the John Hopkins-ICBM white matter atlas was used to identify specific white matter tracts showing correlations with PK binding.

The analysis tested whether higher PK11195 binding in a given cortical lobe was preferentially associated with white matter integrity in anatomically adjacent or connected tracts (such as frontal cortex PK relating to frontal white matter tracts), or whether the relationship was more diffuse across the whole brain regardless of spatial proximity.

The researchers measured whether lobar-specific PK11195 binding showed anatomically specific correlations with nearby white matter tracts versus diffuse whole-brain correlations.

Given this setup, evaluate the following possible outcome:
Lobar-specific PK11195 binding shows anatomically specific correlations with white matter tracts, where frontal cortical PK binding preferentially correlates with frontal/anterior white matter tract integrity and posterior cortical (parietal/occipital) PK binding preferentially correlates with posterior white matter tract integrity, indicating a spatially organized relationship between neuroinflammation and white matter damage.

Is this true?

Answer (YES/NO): NO